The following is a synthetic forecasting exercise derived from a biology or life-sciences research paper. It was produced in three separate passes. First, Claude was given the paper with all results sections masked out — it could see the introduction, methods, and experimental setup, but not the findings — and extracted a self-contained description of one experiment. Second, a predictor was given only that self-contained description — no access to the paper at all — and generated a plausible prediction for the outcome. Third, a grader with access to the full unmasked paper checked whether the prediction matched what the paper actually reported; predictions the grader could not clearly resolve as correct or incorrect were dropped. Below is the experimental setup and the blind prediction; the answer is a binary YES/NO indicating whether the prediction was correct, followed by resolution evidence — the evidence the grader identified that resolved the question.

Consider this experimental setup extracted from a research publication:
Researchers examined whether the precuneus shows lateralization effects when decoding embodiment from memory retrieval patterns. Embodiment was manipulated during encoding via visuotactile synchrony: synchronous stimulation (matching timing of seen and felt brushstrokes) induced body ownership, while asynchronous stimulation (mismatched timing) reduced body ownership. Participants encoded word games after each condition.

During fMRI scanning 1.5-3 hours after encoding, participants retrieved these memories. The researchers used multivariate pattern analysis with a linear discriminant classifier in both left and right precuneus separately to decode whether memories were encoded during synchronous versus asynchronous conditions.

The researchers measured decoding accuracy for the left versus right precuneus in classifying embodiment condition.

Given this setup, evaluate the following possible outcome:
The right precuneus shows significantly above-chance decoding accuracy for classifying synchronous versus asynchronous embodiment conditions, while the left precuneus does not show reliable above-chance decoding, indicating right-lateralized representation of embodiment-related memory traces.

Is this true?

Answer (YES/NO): NO